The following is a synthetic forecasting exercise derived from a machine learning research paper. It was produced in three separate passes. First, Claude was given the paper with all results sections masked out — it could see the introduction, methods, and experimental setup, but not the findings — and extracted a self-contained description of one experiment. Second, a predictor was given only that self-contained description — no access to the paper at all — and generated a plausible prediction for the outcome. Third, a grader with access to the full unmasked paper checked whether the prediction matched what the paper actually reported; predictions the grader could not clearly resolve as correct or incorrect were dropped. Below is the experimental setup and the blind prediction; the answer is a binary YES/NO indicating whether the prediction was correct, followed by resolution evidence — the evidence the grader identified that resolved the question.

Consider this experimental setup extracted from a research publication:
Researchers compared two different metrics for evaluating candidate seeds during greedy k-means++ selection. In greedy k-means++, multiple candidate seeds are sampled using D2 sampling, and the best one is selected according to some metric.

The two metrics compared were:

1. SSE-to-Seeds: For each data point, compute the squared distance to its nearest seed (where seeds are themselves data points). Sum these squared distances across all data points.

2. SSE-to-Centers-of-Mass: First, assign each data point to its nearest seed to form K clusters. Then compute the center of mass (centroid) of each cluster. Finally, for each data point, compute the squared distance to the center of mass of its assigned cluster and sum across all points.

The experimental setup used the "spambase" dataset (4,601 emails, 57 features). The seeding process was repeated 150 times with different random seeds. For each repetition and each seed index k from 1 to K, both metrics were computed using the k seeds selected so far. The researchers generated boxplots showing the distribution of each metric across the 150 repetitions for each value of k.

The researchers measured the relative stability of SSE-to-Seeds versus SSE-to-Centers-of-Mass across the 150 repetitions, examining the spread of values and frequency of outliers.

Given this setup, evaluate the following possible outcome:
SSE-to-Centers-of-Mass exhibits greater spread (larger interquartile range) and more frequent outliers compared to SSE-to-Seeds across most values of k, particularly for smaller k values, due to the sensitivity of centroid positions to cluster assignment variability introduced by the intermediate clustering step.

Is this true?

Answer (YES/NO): NO